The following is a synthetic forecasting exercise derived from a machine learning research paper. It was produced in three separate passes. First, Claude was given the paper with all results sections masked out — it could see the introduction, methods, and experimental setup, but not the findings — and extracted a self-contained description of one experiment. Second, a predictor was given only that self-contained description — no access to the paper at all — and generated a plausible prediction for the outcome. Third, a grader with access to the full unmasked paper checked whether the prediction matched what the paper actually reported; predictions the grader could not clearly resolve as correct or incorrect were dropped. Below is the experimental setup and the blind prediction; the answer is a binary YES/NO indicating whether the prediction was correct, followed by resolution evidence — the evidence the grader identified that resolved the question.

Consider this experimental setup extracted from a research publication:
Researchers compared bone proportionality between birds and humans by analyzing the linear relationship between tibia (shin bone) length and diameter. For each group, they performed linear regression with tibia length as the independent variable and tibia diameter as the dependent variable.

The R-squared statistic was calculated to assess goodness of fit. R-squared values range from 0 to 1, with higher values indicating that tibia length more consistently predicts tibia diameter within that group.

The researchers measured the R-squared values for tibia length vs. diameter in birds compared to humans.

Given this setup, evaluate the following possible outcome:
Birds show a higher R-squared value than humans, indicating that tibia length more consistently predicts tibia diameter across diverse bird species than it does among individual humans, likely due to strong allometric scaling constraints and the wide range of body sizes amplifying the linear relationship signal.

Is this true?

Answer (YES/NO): YES